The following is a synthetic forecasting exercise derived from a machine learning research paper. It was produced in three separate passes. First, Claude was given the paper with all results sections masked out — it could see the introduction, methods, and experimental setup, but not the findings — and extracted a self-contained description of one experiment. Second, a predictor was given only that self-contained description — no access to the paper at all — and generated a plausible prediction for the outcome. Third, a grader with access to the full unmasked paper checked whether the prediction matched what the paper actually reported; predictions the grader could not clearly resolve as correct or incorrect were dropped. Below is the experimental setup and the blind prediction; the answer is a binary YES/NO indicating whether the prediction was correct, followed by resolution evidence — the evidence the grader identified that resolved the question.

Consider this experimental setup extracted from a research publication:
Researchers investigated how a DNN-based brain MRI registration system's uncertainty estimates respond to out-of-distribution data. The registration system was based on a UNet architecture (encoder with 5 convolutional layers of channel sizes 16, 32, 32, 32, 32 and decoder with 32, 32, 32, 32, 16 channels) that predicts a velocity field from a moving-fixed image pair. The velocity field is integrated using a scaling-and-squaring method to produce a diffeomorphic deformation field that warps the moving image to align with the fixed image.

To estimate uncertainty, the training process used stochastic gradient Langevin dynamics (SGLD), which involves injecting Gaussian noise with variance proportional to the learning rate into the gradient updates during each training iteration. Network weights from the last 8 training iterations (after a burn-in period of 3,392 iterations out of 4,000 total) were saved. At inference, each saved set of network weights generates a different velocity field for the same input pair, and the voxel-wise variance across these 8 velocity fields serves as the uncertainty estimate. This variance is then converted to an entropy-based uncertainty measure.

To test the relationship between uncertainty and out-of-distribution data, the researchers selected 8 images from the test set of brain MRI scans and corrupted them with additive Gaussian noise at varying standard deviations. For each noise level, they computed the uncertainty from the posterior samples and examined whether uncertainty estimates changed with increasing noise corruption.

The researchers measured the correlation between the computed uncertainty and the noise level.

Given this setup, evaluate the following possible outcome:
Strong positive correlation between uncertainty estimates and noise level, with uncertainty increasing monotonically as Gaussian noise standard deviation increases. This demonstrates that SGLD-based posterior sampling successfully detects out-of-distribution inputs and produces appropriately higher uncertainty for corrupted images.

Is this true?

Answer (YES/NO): YES